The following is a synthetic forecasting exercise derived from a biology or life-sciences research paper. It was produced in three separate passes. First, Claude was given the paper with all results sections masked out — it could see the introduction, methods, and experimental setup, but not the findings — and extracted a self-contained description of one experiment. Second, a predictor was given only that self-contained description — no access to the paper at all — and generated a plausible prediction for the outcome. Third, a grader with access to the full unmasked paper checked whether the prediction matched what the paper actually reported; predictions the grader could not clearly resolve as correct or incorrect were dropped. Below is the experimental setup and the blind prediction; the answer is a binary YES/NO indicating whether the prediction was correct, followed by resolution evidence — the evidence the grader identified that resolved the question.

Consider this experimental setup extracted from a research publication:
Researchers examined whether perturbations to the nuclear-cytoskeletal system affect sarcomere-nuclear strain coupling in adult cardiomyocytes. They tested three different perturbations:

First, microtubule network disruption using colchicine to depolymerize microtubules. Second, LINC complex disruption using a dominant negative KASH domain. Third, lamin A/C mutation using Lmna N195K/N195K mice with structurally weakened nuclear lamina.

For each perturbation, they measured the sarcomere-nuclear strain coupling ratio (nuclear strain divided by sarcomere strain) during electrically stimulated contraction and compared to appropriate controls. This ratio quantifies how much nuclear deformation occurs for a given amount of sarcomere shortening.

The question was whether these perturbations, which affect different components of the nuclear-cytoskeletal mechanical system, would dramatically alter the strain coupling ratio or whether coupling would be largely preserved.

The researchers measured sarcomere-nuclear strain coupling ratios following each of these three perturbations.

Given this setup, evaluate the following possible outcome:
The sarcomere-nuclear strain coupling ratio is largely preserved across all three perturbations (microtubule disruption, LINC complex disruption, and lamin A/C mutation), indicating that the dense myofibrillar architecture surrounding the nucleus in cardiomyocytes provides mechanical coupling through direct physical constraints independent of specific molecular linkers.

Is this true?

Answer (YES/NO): YES